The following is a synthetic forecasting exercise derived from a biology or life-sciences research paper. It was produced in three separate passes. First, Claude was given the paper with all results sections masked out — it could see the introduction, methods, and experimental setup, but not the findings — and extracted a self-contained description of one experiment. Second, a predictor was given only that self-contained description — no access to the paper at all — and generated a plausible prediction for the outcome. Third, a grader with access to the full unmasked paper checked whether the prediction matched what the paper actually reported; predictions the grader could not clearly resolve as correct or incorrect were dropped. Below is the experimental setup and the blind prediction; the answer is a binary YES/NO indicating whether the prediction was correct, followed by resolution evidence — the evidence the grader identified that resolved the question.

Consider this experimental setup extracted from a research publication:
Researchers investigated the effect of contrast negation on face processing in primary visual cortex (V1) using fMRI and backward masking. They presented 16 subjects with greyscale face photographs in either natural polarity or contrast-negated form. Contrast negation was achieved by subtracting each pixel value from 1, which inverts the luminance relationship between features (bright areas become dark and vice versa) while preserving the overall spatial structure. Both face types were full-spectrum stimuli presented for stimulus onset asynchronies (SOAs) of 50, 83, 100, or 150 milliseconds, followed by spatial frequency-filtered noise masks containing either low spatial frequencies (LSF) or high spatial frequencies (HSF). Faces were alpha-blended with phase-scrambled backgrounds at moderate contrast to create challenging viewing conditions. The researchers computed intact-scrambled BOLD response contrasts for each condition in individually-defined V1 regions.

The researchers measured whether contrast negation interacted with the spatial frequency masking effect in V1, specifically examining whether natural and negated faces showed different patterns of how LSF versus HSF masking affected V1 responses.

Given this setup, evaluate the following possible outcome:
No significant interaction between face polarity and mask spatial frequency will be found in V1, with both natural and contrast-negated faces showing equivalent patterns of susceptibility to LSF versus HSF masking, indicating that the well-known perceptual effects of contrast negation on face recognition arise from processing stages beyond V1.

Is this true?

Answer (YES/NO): YES